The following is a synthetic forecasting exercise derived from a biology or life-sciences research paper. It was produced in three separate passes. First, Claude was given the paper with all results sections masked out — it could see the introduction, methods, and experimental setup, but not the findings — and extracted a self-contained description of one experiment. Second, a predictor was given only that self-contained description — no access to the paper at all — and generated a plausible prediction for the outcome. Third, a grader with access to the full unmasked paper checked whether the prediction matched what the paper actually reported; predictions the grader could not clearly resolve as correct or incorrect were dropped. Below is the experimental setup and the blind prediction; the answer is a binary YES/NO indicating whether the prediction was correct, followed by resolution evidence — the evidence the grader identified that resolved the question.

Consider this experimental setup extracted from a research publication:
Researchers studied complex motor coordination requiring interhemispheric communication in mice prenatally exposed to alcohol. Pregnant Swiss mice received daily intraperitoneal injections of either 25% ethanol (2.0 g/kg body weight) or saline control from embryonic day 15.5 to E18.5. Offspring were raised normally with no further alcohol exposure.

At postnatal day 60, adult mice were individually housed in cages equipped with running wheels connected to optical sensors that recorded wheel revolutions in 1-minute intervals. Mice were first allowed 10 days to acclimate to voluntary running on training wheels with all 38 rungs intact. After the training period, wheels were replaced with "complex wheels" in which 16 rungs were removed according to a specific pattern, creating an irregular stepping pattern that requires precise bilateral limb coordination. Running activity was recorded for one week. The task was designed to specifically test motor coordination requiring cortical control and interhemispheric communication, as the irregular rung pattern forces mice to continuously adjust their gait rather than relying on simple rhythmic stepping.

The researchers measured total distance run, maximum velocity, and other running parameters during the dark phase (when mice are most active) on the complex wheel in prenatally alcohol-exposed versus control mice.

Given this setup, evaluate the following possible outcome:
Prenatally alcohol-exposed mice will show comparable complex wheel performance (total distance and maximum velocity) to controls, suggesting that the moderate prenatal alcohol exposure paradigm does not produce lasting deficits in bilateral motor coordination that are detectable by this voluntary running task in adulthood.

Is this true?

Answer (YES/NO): NO